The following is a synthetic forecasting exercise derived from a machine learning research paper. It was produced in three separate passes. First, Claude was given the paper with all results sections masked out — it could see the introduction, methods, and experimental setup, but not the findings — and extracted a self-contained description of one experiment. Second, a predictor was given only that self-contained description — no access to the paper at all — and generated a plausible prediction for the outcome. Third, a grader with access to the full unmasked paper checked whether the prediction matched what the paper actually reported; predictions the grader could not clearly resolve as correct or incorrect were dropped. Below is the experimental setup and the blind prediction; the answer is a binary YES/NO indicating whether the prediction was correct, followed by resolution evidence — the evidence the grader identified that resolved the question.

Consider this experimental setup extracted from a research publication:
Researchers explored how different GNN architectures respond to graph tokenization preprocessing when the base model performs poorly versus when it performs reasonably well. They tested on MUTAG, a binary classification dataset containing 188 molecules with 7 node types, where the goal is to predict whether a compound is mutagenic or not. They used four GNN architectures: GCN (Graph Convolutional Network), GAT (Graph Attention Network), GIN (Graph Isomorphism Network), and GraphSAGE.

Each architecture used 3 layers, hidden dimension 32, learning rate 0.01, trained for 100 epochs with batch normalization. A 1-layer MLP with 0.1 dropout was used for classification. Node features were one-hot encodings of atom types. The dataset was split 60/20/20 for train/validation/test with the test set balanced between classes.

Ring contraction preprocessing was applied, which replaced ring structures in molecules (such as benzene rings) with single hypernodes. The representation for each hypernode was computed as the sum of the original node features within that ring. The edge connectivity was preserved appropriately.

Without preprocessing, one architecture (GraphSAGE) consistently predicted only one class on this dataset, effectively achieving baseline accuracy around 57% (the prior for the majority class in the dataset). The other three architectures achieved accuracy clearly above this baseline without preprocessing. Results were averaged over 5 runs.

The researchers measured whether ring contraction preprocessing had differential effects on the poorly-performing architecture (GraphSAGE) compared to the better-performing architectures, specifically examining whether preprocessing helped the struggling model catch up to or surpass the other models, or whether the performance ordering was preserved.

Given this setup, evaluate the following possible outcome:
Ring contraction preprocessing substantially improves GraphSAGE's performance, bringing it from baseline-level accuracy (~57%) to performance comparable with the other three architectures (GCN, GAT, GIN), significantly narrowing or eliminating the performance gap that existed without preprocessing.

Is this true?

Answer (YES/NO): YES